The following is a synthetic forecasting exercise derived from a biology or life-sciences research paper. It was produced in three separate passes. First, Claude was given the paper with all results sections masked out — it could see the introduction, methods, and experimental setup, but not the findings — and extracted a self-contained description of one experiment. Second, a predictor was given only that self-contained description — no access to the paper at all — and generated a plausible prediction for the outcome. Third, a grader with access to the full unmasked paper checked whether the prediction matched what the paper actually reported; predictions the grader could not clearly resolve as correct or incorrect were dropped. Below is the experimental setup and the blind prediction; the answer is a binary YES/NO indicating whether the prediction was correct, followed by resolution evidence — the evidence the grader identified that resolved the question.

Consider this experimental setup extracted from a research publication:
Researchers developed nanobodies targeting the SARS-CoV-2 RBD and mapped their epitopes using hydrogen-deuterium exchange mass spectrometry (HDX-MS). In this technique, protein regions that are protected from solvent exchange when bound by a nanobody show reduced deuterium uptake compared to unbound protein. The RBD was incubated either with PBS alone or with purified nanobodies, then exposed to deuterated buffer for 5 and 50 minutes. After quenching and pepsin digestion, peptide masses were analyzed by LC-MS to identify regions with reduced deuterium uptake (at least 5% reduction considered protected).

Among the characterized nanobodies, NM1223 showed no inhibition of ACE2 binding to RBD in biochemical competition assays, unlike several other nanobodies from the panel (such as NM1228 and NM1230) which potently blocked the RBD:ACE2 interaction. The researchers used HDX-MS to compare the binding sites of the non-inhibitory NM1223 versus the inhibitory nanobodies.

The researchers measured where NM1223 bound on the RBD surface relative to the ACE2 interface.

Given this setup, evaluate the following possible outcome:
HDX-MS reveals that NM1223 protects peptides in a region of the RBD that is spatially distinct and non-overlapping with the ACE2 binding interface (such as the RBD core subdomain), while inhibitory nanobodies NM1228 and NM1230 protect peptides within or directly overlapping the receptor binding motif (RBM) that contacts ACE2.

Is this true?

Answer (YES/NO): YES